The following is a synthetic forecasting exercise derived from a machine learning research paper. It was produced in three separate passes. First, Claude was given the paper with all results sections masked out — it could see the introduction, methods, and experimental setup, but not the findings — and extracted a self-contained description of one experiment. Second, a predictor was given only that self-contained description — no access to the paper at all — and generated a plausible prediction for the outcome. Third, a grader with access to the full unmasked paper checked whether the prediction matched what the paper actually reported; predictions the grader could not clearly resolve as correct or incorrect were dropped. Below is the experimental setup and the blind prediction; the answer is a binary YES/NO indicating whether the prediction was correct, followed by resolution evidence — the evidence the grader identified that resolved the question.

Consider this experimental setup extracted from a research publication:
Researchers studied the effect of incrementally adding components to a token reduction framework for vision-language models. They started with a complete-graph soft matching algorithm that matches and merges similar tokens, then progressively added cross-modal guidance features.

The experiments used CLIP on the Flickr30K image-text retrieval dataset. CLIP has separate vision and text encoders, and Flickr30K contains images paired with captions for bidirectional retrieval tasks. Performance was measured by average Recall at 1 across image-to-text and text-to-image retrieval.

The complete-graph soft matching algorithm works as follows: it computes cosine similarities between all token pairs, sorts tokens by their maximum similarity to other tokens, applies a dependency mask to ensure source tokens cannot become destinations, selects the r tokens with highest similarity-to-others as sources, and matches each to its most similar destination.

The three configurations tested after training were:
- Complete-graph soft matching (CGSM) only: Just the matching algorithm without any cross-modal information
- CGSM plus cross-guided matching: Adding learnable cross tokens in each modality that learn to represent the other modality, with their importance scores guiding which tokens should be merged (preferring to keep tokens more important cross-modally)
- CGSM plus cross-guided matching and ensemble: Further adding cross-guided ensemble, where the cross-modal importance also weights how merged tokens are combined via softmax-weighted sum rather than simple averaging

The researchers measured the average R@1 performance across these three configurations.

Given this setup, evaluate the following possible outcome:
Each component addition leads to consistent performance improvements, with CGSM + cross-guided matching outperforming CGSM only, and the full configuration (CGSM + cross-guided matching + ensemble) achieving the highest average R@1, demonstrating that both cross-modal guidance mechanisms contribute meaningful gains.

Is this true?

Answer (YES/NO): NO